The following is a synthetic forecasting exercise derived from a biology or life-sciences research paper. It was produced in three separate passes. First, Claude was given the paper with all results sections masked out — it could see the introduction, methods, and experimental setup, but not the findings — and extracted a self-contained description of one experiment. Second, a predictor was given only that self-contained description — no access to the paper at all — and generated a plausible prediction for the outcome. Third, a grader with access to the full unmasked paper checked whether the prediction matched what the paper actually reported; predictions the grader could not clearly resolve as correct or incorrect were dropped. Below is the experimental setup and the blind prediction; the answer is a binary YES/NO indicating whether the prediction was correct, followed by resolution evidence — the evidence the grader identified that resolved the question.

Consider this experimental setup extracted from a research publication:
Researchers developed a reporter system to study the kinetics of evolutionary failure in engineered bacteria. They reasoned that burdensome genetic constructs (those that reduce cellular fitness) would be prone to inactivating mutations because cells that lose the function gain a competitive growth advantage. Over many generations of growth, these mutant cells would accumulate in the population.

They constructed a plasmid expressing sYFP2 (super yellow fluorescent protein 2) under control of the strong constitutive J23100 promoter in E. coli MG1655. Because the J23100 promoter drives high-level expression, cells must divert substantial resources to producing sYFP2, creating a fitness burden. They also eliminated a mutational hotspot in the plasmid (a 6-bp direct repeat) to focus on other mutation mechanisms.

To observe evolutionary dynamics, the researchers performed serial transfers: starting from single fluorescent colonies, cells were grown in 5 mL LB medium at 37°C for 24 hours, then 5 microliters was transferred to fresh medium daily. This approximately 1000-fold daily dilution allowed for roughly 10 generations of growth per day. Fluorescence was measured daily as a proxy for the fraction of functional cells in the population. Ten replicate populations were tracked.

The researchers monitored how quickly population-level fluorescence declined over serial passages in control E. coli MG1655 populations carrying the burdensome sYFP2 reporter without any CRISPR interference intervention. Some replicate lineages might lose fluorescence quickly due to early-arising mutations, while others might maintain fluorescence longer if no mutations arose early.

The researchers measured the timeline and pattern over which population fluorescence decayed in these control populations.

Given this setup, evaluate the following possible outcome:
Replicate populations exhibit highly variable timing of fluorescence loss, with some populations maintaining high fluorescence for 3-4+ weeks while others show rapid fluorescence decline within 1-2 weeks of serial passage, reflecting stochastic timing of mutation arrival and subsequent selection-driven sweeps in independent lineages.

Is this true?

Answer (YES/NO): NO